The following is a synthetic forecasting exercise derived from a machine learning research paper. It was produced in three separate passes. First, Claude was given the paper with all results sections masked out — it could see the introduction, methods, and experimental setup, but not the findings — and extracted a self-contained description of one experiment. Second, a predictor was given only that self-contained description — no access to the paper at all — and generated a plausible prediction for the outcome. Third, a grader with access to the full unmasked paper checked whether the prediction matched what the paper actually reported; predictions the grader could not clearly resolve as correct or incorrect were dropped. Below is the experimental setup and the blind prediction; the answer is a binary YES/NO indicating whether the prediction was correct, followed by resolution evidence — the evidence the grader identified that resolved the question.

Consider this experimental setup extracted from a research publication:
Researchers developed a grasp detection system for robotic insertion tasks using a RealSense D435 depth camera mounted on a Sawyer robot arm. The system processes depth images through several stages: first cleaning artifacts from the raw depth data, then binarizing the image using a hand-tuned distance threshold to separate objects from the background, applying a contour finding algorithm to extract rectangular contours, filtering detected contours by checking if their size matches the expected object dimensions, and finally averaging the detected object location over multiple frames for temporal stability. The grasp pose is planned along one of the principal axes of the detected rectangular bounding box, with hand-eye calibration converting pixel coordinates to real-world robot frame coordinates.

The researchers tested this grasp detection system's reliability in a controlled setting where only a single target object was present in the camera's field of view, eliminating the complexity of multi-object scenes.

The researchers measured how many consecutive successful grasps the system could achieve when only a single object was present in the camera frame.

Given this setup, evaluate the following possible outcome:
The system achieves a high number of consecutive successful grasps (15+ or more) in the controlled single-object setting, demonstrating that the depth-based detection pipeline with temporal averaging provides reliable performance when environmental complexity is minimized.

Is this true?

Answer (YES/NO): YES